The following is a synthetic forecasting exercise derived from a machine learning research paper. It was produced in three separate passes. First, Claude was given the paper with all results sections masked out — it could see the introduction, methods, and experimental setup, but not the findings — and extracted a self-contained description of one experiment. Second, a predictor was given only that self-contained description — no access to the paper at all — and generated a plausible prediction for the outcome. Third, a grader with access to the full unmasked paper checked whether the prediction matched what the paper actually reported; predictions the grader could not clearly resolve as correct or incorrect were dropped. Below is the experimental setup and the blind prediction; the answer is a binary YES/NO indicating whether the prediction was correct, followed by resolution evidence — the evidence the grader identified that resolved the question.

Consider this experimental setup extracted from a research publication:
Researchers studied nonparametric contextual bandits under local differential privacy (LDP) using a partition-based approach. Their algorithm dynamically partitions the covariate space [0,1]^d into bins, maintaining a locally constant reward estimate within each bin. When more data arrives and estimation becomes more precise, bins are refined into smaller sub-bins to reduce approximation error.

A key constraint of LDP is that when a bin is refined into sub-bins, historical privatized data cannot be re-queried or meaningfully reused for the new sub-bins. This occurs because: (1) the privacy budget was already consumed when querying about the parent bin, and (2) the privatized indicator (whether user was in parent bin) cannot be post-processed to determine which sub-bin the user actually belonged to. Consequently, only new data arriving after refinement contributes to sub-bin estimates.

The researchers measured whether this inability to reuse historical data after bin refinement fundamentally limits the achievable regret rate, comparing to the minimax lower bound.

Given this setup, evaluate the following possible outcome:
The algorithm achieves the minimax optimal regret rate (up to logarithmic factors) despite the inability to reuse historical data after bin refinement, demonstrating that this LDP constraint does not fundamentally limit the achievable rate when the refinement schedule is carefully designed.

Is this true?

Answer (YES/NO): YES